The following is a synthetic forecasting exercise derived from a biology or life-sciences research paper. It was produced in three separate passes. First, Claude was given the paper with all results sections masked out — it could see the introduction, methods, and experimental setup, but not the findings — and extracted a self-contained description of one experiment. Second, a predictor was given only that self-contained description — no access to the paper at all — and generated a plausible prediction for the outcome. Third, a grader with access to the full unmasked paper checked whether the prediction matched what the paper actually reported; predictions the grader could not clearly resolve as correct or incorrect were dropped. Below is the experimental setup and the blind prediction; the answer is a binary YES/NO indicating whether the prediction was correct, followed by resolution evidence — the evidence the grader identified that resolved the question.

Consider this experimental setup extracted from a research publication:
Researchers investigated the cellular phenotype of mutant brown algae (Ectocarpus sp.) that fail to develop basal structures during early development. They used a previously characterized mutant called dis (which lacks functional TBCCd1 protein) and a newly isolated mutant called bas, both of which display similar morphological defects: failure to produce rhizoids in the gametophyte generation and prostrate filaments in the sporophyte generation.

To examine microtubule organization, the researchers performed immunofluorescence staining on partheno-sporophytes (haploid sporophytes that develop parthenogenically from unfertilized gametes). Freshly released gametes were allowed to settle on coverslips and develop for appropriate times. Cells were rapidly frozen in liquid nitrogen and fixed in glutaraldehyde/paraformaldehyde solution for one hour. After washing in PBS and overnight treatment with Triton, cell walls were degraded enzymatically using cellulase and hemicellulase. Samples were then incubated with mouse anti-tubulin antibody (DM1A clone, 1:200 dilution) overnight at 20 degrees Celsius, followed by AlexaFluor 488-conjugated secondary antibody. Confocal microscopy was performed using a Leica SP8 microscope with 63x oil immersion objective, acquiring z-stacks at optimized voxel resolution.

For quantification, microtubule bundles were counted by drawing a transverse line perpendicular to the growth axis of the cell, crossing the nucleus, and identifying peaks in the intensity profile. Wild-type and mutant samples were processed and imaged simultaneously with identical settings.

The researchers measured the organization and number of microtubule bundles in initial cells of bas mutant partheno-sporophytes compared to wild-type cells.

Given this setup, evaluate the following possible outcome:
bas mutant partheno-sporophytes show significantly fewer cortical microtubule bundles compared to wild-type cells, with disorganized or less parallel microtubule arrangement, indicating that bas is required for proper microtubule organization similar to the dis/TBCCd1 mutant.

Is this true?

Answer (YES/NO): NO